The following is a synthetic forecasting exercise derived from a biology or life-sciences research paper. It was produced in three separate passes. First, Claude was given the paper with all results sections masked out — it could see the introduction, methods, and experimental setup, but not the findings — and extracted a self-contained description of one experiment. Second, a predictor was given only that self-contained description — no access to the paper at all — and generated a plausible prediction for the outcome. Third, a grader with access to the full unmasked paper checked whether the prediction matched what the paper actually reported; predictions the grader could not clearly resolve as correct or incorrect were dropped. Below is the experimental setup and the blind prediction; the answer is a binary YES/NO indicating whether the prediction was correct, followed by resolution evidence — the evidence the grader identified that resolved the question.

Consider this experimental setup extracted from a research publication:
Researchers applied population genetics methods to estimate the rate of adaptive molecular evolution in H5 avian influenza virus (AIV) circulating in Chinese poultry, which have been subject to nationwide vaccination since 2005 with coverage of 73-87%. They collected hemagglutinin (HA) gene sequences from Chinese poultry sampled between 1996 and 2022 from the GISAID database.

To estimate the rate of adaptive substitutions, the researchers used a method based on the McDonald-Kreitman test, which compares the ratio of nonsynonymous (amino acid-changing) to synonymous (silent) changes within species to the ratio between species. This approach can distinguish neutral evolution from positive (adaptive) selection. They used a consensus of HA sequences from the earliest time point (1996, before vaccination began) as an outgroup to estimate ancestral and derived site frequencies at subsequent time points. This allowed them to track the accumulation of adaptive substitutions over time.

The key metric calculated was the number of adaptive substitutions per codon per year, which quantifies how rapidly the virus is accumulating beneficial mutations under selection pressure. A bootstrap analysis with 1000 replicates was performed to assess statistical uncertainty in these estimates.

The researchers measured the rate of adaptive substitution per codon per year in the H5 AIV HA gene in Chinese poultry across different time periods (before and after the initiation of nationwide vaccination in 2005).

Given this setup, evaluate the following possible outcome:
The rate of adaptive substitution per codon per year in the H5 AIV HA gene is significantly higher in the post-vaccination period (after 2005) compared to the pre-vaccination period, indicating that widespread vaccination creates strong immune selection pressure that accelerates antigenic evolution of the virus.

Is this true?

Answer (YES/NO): YES